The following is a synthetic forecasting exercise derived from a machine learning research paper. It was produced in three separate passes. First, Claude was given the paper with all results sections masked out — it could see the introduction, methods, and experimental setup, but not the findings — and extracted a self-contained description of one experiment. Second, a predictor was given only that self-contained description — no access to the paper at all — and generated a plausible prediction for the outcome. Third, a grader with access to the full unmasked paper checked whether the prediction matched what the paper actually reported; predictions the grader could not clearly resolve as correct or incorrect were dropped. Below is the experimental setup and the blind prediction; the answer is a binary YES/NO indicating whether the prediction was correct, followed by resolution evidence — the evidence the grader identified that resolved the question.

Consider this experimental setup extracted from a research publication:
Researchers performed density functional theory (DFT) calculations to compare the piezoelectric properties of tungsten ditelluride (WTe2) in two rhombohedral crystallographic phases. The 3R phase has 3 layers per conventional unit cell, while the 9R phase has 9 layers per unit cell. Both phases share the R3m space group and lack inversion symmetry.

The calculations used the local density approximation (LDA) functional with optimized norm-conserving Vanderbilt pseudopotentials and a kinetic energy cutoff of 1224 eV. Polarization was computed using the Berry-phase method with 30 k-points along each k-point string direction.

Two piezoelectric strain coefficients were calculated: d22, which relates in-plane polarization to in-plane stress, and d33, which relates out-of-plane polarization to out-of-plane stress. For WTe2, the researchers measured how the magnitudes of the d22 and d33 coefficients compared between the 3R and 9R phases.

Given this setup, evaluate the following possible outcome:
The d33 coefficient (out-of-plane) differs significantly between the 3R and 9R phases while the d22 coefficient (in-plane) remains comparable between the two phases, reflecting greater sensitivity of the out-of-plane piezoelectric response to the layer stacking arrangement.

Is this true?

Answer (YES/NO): NO